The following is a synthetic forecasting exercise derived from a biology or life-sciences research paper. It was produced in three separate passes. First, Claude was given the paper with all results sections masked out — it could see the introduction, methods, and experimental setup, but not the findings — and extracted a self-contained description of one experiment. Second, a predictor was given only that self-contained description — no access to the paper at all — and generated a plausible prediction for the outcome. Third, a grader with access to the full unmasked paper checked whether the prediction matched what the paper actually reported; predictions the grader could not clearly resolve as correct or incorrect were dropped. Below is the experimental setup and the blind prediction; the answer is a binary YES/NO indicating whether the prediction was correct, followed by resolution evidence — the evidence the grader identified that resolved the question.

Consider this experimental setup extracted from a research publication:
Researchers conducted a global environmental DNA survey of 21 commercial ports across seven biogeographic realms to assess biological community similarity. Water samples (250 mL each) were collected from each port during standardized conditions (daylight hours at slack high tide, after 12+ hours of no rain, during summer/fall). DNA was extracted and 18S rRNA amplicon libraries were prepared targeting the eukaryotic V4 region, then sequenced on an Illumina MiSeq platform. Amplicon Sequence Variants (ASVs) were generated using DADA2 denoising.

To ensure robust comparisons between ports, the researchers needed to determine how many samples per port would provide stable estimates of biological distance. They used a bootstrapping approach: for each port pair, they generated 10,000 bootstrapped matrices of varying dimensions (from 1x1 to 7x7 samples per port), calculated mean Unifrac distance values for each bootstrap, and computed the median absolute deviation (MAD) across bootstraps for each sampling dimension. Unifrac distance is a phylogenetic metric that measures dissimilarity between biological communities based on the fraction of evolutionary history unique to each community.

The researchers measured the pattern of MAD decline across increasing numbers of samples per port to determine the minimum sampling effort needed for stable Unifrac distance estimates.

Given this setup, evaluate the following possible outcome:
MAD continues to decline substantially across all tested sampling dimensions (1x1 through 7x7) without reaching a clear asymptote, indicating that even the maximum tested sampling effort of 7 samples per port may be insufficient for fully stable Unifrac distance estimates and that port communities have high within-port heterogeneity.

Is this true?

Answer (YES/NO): NO